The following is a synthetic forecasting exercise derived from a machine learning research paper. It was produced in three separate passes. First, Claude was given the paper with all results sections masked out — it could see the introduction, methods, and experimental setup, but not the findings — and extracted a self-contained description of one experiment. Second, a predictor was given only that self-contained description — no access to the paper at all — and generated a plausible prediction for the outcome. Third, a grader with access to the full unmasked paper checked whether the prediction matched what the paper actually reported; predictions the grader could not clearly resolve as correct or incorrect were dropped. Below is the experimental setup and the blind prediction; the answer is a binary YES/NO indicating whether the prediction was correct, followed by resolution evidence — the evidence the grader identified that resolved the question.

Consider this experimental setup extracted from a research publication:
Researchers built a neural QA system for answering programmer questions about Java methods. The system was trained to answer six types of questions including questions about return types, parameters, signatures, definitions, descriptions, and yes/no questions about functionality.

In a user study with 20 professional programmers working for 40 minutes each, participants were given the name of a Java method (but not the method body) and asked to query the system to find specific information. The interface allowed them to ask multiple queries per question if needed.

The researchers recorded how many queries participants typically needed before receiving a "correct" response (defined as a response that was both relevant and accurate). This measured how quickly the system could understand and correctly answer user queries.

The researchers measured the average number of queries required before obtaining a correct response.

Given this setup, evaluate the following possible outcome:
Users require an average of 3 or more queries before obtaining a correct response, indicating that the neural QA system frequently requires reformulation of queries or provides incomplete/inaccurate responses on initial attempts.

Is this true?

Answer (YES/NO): NO